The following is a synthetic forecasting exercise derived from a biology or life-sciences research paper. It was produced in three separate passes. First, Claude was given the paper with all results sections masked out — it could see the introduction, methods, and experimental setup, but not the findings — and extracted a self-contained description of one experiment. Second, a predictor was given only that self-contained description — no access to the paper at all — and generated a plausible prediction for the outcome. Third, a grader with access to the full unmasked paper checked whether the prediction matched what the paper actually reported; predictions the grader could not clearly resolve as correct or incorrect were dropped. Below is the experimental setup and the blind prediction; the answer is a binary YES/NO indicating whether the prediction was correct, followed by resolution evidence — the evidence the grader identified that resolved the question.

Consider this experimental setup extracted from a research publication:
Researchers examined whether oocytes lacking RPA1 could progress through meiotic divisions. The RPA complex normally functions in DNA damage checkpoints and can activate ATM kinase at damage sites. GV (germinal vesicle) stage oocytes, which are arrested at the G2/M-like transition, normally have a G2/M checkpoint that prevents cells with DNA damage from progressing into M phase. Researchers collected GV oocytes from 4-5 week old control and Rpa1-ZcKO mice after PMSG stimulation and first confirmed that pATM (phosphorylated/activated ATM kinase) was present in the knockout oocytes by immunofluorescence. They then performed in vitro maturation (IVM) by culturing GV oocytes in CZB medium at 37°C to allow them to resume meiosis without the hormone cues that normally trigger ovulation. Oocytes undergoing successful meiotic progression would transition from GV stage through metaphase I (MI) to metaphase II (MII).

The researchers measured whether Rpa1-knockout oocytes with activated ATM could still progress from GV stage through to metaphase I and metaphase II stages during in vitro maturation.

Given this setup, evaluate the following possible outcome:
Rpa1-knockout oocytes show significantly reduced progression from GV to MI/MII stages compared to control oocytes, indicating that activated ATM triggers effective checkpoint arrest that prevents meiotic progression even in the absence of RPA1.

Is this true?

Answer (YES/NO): NO